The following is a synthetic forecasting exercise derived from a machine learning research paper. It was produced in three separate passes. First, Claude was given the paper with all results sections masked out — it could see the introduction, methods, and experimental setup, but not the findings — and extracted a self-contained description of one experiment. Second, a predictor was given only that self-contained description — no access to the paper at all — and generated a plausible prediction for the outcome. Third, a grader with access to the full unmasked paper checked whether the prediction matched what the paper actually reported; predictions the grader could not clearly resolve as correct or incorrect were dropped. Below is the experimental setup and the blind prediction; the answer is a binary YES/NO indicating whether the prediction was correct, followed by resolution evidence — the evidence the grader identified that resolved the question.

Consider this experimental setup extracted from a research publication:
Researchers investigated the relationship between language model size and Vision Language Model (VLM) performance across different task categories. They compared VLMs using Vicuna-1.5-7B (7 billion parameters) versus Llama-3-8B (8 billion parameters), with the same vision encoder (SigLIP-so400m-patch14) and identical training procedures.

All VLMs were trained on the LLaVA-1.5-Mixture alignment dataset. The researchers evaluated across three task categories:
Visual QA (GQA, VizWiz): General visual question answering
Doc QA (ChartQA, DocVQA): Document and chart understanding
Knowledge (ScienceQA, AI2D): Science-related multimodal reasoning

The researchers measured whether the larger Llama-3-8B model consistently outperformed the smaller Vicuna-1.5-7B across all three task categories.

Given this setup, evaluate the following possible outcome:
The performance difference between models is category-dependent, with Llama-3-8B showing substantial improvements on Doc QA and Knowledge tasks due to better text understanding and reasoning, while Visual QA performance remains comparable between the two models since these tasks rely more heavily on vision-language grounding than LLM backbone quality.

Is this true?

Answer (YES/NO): NO